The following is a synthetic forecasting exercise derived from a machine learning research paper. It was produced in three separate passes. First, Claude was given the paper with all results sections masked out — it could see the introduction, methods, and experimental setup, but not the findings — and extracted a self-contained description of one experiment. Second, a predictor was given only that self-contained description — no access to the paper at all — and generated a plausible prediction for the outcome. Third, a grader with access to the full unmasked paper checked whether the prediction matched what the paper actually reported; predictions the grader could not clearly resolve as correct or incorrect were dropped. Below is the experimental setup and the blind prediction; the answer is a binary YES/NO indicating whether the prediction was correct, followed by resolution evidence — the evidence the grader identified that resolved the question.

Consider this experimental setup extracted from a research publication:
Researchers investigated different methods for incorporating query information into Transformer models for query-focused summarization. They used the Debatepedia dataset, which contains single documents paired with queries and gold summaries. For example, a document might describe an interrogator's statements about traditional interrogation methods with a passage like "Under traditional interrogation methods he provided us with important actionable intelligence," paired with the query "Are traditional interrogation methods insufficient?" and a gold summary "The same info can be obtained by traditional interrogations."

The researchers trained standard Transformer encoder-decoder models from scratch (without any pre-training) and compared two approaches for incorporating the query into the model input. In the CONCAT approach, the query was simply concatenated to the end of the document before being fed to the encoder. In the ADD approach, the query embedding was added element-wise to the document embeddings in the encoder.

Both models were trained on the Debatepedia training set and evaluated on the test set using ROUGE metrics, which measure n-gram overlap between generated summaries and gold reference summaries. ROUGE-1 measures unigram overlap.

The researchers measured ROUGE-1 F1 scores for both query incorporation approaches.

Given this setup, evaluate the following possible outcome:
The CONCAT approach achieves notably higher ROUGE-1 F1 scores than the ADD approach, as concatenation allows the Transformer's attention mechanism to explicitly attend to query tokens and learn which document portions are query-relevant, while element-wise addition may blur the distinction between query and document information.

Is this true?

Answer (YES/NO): NO